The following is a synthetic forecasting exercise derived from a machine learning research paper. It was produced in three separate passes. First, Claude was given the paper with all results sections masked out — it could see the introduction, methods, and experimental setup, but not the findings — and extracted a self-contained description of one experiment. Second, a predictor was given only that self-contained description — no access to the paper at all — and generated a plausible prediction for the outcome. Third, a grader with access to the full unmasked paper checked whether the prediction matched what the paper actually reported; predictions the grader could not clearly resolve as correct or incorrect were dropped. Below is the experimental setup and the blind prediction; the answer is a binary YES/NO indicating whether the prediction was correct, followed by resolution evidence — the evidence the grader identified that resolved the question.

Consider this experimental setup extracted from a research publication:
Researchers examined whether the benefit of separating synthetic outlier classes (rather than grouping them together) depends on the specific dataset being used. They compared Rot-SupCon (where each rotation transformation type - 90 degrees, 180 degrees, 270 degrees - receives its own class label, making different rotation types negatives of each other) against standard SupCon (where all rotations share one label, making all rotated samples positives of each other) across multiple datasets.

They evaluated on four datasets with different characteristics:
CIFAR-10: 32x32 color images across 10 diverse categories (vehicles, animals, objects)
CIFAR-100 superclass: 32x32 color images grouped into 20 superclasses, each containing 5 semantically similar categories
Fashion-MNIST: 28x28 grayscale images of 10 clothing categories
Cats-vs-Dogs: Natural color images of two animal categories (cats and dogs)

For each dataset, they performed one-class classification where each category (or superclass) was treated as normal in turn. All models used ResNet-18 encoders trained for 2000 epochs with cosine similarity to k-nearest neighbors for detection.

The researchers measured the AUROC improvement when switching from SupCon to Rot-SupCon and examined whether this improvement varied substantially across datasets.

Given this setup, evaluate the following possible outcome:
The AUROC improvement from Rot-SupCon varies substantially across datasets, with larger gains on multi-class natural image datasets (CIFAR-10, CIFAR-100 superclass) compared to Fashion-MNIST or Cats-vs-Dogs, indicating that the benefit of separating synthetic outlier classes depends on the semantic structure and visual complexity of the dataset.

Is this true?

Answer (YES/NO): NO